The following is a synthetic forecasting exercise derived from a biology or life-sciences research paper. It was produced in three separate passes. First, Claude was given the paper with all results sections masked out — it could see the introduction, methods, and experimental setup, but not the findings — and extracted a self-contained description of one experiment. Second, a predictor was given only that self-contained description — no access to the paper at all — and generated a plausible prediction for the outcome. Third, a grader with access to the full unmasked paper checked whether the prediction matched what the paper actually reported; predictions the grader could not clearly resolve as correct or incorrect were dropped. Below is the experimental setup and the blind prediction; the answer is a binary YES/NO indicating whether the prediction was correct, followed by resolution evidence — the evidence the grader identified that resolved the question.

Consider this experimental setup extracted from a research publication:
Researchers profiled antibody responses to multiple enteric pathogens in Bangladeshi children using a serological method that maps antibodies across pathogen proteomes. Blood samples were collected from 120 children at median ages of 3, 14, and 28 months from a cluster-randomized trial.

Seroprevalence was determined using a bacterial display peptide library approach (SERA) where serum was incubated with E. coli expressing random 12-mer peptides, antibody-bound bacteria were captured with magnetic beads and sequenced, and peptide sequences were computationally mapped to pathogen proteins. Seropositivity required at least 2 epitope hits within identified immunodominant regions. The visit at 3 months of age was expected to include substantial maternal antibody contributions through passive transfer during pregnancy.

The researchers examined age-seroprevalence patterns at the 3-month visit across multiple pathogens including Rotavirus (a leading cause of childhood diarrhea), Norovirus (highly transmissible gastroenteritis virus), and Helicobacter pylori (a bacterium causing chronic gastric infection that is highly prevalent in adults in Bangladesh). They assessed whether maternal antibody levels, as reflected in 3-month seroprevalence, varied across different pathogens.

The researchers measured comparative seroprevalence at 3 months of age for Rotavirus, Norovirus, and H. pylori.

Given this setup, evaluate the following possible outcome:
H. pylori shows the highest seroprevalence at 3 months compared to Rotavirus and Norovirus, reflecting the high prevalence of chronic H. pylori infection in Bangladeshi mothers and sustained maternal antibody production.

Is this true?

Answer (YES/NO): NO